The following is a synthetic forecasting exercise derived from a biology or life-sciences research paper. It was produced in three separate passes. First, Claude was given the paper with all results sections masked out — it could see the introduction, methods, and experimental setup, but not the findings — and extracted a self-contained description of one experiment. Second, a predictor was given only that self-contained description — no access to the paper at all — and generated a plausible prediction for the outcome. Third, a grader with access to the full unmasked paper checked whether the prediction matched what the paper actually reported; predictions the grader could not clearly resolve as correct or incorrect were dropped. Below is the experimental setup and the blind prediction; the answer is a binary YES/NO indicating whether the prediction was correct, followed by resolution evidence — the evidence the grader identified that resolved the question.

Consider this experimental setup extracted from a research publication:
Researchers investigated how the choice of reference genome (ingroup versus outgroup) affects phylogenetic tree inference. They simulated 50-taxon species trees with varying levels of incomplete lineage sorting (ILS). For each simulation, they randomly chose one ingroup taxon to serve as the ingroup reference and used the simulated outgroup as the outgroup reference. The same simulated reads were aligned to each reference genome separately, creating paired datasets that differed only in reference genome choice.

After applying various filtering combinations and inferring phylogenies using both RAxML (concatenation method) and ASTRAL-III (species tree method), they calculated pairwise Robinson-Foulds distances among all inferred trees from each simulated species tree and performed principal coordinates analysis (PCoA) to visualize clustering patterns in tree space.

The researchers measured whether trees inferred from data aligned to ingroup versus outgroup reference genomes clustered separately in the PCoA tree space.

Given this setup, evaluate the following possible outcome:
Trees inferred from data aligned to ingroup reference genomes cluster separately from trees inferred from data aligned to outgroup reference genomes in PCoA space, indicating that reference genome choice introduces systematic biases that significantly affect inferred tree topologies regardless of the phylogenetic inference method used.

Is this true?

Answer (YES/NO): NO